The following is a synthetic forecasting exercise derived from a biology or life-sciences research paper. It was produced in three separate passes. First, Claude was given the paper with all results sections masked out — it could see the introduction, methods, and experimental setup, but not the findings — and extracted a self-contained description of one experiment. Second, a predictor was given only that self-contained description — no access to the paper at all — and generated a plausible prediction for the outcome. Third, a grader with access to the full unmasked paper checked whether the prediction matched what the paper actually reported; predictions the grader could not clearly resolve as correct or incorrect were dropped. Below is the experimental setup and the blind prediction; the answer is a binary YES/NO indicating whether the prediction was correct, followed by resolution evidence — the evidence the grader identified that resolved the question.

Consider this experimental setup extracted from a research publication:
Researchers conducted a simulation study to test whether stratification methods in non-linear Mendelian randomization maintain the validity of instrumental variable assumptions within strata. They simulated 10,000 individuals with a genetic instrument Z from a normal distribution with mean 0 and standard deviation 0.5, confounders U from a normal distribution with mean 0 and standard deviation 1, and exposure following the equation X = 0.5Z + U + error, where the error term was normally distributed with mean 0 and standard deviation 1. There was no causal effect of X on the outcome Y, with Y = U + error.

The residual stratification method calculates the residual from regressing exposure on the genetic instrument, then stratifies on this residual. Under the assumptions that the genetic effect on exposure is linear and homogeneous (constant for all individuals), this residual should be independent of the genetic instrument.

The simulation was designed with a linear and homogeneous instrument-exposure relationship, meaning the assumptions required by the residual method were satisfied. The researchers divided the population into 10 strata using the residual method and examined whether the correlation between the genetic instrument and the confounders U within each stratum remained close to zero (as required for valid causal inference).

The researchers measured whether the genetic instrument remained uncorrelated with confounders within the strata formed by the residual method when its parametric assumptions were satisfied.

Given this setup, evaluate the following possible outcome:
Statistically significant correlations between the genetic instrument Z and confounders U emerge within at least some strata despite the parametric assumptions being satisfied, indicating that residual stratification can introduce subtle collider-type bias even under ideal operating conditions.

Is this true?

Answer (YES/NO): NO